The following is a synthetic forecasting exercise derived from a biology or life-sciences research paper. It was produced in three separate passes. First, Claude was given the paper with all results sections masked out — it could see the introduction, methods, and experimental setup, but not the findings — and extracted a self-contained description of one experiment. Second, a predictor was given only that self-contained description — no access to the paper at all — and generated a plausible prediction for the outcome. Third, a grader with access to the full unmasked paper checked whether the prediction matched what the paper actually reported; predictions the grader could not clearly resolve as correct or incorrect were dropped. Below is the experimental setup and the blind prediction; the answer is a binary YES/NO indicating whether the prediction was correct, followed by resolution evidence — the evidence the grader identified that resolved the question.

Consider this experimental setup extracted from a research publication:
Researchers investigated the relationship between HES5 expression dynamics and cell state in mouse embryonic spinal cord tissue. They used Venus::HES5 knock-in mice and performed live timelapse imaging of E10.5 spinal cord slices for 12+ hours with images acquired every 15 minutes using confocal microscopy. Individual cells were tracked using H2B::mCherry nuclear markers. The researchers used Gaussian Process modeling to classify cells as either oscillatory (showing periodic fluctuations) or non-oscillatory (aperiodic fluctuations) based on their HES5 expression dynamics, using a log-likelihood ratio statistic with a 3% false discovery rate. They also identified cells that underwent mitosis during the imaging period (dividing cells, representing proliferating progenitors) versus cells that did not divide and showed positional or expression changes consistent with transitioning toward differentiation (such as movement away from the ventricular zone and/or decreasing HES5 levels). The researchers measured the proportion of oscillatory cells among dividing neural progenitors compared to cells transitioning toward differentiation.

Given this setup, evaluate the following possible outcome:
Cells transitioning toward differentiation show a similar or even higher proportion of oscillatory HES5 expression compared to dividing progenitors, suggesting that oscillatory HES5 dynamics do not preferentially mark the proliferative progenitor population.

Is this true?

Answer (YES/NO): YES